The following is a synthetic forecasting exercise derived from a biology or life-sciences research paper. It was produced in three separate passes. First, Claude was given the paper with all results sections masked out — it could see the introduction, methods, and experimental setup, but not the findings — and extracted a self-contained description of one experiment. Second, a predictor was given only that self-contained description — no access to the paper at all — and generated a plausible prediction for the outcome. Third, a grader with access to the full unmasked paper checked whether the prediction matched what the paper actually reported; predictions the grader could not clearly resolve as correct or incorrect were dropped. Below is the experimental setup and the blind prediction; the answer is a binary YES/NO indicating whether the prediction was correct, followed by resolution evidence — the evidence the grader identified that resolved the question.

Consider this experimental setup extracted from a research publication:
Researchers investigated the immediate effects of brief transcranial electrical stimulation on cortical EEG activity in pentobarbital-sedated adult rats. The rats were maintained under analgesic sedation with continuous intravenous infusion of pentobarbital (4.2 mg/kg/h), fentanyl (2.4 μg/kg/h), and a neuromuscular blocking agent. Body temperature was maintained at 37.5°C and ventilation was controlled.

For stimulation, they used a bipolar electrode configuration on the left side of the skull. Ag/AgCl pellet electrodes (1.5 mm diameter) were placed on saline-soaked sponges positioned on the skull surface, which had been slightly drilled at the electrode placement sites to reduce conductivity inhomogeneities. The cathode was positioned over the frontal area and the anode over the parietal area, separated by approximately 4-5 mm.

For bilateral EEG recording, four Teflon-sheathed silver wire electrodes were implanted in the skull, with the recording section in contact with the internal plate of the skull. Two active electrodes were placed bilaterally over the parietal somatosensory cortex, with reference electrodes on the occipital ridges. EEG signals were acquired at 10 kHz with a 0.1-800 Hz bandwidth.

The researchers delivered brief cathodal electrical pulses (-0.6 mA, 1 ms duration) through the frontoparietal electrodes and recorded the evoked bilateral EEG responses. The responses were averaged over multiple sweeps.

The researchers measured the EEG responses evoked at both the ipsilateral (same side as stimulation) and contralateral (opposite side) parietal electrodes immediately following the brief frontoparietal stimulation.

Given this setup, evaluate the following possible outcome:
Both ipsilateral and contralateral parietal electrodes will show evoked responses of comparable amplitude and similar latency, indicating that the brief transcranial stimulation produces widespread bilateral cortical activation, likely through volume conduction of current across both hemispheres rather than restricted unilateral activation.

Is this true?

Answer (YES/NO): NO